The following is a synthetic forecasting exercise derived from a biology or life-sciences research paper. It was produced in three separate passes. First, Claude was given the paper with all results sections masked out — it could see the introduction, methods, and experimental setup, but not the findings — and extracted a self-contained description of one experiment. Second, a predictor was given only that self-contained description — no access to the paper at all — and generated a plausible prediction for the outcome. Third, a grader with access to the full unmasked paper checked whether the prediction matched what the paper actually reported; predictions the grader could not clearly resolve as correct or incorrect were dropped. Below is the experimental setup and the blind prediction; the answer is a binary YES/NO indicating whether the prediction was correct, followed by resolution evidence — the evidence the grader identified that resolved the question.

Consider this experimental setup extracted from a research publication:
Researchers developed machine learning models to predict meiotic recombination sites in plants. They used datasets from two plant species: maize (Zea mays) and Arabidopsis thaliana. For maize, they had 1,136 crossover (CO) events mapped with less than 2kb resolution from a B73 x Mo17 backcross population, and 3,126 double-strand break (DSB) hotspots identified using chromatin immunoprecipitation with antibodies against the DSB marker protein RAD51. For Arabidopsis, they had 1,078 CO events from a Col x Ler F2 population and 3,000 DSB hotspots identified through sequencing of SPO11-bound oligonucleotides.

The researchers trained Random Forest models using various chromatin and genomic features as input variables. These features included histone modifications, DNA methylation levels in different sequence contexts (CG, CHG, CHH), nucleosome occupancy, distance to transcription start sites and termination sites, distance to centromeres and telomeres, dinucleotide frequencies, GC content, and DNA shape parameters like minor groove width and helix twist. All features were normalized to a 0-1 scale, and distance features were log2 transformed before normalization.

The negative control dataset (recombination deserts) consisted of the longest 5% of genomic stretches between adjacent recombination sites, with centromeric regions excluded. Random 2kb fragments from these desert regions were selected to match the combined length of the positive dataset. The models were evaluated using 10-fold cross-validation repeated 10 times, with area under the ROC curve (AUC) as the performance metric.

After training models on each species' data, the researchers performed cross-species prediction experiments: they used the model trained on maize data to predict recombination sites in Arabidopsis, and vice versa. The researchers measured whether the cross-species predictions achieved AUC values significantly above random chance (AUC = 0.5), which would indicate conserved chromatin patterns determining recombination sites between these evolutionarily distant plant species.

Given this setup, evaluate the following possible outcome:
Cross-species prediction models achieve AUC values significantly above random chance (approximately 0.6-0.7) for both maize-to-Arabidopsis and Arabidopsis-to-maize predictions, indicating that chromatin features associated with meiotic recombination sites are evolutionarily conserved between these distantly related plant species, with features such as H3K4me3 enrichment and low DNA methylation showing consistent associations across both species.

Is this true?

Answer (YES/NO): NO